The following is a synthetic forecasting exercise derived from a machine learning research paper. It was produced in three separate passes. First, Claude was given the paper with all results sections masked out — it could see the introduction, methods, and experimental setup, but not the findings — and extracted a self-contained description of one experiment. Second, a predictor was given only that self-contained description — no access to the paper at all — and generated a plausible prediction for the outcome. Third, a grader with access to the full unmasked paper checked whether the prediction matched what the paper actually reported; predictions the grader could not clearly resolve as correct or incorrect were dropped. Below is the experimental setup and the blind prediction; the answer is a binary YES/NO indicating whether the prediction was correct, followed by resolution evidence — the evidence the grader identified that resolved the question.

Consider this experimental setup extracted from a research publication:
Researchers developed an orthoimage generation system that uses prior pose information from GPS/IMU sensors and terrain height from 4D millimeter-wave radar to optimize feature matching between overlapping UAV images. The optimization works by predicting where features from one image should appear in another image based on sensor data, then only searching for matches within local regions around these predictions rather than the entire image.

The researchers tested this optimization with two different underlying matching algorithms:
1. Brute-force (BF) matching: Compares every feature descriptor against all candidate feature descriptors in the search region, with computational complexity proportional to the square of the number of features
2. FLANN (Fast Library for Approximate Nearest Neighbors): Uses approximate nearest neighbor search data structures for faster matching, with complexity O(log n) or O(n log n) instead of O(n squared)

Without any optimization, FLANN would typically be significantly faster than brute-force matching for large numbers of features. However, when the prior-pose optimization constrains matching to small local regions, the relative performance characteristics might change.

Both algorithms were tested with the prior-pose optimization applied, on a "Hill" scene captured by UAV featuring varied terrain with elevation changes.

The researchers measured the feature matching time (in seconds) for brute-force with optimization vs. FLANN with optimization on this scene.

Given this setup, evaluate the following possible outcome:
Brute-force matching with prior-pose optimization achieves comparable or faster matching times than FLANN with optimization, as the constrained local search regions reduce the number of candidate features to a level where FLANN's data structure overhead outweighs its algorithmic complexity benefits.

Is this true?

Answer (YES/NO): YES